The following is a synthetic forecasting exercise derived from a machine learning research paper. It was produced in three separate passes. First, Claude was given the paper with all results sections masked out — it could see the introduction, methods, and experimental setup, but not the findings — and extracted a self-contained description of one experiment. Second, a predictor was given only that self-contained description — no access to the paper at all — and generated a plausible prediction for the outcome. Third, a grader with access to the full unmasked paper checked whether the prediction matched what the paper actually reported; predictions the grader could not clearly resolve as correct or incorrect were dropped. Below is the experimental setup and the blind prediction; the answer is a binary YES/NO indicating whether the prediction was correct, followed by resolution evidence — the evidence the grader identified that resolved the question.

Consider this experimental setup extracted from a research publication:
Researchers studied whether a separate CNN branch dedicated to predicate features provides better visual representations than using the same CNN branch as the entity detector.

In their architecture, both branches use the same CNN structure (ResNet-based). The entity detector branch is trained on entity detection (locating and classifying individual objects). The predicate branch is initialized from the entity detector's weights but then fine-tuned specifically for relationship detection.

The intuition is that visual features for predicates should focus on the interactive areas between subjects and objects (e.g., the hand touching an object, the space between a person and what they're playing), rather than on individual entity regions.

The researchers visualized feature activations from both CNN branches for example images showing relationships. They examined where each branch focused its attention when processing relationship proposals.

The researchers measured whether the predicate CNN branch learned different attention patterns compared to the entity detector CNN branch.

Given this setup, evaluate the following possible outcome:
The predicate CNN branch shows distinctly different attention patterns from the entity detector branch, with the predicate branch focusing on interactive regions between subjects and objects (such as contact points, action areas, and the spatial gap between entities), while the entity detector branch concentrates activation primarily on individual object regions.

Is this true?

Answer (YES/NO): YES